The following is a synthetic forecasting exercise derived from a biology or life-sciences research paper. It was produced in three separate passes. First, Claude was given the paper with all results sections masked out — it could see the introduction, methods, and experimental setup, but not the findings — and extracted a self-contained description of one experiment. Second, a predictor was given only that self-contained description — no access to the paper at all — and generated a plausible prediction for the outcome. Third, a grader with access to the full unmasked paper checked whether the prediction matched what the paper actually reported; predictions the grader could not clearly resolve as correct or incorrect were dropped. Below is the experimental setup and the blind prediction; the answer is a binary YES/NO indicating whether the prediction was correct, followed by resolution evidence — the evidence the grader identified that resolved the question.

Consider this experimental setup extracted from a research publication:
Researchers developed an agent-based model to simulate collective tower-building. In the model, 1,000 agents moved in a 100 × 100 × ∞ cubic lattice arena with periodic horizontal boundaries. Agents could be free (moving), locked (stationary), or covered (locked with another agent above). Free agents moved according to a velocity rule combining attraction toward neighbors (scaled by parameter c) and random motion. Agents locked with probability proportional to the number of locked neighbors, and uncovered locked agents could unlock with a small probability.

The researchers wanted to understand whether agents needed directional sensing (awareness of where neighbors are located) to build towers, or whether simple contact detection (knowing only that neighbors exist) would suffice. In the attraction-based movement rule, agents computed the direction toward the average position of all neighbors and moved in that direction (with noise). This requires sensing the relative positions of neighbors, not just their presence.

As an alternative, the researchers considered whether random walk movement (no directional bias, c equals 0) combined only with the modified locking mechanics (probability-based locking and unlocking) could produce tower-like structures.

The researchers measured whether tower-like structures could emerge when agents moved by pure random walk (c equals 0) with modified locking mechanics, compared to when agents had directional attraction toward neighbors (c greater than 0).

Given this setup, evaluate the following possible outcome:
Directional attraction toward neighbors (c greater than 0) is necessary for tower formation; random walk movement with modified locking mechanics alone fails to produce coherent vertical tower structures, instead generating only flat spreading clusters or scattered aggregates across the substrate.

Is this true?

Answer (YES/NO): YES